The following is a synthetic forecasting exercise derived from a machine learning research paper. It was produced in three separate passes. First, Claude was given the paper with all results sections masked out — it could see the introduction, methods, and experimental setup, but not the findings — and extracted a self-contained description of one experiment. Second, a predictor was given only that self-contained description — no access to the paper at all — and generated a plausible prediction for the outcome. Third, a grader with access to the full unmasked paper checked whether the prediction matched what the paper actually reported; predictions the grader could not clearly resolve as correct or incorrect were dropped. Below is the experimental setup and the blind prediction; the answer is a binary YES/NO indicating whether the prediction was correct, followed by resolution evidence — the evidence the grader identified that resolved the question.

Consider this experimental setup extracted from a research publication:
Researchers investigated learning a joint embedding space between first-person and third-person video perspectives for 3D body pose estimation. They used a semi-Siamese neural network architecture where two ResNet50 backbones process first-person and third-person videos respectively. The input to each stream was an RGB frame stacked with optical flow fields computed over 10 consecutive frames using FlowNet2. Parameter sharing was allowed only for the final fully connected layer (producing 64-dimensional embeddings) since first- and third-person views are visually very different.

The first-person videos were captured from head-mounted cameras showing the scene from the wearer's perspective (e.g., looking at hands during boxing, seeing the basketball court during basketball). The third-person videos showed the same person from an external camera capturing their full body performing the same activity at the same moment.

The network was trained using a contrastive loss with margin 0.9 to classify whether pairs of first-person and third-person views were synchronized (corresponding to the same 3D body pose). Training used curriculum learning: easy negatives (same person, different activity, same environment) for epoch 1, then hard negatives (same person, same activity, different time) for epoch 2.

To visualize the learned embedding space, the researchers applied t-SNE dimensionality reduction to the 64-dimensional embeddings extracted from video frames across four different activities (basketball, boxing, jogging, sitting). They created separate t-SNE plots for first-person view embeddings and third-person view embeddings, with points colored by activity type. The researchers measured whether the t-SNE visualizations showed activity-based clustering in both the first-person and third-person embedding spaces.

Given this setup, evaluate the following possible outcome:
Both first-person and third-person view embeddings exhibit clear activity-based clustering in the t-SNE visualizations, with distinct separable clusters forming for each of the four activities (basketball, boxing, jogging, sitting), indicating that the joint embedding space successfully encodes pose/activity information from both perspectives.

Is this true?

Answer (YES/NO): YES